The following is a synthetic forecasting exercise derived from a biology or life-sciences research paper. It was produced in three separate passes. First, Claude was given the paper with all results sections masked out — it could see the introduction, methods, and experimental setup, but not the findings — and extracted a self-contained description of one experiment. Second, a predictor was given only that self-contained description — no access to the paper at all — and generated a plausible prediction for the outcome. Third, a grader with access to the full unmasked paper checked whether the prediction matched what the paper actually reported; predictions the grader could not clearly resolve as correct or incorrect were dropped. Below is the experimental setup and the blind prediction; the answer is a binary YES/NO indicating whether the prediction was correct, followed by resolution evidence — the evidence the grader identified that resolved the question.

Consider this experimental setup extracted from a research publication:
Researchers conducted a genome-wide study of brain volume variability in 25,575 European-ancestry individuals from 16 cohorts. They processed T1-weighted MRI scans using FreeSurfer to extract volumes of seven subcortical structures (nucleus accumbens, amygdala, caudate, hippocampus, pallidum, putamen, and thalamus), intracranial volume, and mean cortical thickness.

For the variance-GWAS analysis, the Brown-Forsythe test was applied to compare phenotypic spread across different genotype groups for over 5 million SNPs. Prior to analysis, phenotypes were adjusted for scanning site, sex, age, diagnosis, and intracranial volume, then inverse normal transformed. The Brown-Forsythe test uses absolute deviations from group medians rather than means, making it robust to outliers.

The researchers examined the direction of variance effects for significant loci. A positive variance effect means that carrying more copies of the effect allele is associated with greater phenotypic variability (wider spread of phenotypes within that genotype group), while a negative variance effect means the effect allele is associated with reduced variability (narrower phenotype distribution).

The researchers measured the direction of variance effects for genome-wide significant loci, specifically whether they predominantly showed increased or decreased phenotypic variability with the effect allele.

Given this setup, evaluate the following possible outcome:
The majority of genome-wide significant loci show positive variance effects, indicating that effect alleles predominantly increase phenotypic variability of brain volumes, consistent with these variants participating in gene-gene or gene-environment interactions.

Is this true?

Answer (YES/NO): YES